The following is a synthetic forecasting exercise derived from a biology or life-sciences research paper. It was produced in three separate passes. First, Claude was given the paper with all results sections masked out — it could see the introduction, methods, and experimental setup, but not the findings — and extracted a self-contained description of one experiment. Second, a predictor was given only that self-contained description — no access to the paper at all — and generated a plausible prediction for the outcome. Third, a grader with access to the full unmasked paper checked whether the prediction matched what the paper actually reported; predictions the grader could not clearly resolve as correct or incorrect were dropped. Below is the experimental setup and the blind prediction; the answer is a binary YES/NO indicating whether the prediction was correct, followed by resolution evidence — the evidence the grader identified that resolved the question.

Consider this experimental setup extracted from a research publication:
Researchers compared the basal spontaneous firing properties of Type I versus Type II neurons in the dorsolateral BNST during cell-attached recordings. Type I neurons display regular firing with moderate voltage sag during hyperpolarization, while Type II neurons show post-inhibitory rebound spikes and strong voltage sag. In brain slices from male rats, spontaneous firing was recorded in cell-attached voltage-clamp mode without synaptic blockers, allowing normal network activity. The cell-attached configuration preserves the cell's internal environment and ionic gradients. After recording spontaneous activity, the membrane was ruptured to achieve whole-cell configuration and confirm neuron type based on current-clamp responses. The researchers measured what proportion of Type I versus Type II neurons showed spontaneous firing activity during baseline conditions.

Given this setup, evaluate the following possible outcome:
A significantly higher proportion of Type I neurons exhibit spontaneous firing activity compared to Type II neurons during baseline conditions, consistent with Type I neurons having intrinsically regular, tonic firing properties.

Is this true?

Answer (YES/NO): YES